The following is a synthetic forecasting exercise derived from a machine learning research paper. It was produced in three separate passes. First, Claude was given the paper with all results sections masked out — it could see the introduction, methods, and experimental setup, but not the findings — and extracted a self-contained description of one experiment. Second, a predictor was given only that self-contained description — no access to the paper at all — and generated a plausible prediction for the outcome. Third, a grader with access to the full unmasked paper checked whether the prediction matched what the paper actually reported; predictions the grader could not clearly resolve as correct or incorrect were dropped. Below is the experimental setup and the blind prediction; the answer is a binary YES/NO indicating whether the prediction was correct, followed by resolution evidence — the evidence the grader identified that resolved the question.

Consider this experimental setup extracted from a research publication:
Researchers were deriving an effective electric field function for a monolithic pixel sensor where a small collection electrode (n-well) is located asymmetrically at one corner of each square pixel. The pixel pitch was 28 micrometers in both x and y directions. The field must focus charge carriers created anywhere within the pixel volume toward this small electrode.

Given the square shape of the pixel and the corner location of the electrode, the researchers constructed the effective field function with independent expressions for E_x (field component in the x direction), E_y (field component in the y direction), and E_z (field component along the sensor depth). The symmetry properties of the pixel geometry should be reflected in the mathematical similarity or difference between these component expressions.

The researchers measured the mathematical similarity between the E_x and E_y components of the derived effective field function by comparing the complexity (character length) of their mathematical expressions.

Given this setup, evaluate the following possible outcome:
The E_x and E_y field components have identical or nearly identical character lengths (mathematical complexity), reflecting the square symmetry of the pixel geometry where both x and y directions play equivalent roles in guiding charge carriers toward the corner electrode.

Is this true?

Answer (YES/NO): YES